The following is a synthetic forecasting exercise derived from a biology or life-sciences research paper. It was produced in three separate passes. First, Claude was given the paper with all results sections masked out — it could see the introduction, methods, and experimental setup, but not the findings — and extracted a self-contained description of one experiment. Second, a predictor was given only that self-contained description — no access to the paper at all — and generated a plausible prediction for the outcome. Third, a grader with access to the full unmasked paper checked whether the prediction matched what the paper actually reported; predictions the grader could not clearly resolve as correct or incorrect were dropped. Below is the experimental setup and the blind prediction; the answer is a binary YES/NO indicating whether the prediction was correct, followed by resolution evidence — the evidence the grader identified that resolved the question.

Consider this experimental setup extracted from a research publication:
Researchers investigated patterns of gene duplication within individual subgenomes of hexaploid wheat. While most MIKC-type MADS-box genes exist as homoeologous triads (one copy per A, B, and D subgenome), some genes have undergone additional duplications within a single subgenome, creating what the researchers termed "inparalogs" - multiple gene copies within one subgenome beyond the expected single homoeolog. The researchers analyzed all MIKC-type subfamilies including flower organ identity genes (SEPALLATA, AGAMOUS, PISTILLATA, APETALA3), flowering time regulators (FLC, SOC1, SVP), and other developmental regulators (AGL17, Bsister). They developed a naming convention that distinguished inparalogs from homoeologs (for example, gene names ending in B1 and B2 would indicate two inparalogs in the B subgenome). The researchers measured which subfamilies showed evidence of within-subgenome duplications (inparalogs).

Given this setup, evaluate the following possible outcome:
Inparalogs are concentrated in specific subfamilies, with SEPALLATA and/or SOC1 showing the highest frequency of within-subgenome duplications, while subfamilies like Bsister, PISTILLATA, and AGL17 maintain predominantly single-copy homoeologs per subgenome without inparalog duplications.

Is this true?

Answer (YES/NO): NO